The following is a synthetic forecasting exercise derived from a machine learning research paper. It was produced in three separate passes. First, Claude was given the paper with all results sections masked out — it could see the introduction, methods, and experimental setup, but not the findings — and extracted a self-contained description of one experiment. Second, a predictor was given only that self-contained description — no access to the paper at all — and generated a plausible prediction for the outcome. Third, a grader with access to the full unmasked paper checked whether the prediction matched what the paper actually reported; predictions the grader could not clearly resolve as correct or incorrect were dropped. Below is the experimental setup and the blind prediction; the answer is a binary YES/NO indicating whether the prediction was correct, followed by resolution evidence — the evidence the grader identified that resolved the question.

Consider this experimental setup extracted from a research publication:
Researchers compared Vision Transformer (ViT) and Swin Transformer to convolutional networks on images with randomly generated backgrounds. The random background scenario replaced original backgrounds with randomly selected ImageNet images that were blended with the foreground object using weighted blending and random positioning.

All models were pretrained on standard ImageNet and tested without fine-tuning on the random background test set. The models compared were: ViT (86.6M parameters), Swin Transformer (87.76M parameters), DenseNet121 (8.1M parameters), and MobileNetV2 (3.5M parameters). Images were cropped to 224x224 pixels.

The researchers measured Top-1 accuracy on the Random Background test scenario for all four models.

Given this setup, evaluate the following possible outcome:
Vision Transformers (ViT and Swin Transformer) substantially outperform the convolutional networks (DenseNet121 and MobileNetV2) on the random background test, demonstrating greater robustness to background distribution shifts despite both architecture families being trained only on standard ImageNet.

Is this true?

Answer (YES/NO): NO